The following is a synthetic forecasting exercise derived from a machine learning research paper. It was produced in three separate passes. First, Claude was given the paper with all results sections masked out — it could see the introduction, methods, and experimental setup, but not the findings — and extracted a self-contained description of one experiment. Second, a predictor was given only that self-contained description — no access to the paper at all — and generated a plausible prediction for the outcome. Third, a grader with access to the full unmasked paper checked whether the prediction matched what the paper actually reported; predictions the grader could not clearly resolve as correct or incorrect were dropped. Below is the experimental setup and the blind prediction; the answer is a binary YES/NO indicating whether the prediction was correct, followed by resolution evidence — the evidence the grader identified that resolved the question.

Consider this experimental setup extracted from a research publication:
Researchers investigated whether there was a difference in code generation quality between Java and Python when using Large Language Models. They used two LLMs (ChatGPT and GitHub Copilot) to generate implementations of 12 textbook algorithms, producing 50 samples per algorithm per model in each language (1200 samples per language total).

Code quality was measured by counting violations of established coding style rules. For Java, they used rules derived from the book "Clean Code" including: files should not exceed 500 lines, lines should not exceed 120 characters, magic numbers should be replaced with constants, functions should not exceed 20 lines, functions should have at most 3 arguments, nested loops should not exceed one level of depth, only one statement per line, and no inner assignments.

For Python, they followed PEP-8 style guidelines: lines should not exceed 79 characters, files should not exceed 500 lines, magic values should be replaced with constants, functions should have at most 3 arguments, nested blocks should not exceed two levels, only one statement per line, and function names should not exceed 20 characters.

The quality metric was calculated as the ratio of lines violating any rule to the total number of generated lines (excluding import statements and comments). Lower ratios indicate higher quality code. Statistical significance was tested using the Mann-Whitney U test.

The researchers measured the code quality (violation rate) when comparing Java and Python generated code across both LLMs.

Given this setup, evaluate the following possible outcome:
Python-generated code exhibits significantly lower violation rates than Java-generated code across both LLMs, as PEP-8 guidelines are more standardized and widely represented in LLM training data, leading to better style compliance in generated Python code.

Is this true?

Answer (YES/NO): NO